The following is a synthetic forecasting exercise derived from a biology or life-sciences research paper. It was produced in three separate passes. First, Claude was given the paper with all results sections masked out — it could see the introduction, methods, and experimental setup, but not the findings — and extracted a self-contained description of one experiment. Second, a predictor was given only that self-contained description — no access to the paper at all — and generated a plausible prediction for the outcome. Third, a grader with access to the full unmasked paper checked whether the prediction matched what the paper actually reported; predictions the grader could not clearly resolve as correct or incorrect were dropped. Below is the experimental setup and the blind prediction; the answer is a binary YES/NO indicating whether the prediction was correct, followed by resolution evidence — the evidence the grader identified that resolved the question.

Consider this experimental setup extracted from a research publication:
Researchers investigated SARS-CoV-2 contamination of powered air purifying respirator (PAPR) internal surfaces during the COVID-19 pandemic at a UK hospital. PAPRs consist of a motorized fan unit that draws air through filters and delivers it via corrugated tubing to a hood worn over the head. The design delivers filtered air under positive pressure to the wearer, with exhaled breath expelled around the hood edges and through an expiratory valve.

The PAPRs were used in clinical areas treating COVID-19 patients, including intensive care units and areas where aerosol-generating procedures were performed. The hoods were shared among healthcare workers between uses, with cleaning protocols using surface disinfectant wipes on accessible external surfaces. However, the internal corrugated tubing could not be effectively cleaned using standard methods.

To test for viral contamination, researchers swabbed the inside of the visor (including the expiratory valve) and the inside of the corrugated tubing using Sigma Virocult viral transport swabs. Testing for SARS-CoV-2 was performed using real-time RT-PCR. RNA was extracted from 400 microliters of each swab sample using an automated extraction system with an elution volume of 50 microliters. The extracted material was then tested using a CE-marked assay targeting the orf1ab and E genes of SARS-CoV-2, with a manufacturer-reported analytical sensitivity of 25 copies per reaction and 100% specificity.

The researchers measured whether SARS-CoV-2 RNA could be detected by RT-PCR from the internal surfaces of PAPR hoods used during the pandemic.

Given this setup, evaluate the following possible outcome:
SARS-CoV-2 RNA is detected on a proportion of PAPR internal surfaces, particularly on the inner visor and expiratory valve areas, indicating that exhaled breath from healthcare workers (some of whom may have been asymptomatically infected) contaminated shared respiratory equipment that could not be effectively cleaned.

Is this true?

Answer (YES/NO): NO